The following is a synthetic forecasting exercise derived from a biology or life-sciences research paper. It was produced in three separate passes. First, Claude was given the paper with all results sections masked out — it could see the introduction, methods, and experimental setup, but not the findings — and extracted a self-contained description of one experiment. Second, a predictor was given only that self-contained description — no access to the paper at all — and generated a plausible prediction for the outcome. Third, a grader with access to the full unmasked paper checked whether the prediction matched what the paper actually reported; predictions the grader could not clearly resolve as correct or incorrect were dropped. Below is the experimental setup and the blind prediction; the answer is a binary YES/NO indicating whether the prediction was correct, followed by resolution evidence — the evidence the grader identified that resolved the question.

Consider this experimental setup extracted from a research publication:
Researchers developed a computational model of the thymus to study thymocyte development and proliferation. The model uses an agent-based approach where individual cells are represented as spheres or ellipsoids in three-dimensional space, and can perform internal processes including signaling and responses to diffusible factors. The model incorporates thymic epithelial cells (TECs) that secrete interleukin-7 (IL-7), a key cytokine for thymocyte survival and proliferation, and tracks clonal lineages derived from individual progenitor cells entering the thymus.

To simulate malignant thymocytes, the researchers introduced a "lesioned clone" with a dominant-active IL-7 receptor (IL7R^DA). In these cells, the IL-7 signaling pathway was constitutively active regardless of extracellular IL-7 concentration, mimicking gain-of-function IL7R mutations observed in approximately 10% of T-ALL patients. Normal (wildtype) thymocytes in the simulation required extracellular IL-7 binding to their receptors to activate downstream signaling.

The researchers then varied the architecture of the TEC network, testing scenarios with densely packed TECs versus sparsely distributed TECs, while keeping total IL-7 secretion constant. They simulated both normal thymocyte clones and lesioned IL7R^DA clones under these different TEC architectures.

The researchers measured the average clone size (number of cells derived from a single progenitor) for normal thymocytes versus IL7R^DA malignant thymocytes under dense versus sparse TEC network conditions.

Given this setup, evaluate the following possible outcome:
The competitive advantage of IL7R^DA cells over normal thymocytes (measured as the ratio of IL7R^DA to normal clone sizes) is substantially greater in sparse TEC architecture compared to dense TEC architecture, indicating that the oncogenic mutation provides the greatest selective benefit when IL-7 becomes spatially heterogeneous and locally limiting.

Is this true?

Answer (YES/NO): YES